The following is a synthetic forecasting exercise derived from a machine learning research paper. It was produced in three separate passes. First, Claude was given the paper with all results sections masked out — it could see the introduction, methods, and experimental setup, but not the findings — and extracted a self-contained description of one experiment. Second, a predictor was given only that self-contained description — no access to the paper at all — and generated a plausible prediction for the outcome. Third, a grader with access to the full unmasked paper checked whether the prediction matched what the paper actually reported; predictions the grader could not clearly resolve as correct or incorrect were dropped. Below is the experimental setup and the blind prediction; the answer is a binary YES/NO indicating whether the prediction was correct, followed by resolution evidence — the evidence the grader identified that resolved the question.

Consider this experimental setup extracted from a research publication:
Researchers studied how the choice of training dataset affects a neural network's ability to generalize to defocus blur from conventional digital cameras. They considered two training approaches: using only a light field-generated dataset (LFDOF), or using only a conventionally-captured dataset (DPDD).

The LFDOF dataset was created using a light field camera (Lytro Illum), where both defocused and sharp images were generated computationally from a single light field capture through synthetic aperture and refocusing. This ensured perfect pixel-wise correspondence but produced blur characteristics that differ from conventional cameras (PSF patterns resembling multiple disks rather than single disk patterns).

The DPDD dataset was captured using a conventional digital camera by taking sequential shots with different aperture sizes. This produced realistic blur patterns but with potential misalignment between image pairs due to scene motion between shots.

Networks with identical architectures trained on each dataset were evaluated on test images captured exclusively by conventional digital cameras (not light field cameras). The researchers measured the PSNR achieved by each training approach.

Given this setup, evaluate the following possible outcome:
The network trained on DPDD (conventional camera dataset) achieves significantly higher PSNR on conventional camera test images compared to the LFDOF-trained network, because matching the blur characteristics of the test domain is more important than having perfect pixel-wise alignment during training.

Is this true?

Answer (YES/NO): YES